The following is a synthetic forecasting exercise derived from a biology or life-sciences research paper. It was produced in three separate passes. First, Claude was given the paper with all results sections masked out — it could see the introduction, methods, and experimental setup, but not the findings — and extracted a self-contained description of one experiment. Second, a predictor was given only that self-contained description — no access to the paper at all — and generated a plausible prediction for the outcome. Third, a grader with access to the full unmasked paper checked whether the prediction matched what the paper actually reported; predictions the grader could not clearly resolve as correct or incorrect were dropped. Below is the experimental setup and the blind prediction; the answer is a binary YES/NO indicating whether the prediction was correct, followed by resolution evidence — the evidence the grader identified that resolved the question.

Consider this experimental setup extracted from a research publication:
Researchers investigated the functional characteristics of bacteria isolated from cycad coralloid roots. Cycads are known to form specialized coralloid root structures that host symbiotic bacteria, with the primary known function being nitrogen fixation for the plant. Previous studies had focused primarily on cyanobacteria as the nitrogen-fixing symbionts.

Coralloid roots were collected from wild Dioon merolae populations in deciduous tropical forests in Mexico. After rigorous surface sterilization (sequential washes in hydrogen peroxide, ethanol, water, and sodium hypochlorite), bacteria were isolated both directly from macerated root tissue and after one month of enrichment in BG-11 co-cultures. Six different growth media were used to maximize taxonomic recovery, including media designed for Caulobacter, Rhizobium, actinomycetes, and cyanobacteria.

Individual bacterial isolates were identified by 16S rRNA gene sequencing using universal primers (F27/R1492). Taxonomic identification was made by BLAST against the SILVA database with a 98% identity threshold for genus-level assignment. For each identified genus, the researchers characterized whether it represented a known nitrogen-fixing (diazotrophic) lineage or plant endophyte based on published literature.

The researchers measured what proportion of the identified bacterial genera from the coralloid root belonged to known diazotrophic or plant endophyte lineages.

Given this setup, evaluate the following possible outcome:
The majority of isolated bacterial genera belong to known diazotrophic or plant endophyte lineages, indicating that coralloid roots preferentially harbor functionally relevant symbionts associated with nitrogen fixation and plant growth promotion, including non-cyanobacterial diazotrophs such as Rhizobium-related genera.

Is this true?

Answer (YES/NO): YES